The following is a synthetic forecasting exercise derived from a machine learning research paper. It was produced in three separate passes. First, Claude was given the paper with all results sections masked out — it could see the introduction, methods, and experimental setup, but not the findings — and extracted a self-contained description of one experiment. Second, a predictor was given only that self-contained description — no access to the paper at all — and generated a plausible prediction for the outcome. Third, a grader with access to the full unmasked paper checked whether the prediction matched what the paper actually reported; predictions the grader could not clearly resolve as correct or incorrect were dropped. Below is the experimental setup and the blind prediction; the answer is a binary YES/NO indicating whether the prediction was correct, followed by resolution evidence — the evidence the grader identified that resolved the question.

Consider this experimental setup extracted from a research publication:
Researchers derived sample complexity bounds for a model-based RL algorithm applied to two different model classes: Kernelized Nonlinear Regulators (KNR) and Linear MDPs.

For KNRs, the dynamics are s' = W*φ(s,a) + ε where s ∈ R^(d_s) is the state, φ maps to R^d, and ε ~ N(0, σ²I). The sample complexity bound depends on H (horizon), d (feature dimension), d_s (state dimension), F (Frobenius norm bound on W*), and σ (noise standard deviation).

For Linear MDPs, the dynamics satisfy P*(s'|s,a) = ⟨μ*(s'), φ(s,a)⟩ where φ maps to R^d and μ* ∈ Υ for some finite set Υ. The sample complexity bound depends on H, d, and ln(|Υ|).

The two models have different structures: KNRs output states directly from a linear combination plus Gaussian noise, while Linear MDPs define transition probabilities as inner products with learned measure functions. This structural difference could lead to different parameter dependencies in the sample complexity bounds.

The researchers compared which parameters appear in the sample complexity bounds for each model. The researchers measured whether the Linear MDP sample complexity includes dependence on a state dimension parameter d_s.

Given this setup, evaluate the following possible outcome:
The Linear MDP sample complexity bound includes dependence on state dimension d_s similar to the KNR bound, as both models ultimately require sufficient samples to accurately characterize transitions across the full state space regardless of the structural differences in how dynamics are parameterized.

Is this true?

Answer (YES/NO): NO